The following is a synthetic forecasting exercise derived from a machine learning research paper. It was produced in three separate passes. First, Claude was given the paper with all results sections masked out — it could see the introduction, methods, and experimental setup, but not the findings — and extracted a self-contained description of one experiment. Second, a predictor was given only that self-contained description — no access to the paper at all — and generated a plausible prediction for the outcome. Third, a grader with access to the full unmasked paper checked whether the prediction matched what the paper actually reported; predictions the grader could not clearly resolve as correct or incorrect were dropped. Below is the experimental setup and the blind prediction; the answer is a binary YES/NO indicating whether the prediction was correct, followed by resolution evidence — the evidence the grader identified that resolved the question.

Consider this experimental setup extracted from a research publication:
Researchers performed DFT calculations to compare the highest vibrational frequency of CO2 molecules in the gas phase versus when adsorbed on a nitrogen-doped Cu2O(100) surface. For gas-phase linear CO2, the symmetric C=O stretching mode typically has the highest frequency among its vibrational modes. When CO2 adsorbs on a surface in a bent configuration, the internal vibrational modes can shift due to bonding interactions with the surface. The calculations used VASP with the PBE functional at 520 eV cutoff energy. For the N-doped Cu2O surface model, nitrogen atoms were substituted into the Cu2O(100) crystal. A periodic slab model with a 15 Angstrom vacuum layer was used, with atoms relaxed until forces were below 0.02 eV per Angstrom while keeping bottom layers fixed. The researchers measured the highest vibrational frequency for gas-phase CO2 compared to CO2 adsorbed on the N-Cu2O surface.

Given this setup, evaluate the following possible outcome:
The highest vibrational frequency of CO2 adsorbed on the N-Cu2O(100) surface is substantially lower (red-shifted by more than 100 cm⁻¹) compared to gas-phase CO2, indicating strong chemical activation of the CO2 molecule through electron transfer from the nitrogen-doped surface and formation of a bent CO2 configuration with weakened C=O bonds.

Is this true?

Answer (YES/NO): YES